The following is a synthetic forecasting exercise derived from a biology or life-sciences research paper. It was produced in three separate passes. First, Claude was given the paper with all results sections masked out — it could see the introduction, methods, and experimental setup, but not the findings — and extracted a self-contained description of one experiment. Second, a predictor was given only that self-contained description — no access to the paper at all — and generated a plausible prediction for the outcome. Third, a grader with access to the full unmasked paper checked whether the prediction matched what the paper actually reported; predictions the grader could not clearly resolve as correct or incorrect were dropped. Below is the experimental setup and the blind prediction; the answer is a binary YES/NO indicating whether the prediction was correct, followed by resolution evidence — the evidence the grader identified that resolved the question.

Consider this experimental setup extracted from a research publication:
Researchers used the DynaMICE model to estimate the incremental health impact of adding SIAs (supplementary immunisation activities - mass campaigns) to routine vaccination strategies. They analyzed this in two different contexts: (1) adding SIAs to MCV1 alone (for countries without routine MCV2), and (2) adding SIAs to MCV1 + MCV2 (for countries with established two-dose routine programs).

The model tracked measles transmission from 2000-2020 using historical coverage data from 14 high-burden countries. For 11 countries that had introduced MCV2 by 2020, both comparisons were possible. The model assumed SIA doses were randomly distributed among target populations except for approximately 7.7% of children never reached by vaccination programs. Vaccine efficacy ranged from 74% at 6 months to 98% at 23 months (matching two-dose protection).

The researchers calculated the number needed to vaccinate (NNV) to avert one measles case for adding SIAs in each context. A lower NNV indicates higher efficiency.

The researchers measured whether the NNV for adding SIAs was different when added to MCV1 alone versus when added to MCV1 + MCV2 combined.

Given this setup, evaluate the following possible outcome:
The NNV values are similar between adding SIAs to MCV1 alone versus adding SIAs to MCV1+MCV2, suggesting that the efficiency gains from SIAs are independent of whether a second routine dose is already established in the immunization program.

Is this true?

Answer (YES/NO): NO